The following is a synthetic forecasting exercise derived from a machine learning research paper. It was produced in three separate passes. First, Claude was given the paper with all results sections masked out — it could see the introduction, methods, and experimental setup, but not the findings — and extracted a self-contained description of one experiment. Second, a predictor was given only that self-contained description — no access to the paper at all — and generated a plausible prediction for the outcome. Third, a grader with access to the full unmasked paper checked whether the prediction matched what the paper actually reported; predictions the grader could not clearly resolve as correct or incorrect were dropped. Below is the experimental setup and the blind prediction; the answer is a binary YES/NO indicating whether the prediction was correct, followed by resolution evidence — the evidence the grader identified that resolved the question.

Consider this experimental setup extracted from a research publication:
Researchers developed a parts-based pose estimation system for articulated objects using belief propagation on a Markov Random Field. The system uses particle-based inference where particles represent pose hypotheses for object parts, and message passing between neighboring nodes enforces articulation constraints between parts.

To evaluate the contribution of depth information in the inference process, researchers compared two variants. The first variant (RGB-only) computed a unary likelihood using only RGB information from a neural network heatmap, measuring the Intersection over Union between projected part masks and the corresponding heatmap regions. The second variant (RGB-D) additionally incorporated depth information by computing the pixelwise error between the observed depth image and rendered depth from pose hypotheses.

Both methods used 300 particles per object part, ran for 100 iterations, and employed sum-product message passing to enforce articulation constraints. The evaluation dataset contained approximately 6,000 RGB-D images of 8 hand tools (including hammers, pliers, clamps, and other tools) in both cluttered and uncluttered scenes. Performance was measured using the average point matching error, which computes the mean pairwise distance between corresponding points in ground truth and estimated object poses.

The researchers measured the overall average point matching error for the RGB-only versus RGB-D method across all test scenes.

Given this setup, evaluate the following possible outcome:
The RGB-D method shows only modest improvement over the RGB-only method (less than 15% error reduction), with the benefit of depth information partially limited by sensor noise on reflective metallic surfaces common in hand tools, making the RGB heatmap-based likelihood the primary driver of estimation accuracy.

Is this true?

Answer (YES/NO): NO